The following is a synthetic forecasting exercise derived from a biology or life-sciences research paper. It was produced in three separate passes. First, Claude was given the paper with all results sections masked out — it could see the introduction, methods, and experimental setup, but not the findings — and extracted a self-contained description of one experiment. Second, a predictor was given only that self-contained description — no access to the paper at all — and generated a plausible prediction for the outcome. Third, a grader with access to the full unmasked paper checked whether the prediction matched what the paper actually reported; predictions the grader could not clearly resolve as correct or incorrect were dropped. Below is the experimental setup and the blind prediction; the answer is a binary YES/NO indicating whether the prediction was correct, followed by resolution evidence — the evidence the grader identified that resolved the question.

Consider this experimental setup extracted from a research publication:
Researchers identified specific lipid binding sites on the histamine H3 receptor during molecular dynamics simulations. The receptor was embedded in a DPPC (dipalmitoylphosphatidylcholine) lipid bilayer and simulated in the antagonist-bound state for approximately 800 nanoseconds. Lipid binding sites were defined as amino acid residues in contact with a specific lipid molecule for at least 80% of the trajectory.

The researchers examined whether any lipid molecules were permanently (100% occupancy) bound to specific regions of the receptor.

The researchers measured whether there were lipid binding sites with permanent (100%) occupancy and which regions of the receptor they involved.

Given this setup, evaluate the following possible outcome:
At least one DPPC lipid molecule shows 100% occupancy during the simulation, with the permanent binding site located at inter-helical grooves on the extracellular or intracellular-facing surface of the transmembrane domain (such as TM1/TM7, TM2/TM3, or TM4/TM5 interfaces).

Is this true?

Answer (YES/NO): YES